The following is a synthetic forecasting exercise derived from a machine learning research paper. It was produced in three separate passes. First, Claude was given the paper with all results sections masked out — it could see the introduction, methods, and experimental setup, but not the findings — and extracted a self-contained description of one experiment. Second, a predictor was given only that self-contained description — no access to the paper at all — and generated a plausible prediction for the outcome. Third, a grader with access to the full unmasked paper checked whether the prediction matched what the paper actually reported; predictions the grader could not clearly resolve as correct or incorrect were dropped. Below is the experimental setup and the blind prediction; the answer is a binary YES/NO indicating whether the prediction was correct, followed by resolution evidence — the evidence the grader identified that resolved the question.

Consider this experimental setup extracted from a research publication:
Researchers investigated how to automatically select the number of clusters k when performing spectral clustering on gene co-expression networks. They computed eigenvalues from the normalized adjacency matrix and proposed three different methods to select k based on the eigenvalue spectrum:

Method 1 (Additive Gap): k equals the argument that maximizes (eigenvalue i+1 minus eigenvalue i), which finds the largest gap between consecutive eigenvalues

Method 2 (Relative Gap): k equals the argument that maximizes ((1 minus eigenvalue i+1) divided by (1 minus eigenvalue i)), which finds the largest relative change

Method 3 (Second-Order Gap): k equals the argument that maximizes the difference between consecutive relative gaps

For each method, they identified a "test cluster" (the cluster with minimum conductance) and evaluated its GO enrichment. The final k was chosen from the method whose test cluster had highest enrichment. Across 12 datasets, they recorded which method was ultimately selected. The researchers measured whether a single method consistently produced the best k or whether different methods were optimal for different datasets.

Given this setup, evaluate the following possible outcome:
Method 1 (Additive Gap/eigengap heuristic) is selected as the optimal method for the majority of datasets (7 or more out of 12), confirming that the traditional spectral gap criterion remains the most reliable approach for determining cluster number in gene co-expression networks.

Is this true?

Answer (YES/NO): NO